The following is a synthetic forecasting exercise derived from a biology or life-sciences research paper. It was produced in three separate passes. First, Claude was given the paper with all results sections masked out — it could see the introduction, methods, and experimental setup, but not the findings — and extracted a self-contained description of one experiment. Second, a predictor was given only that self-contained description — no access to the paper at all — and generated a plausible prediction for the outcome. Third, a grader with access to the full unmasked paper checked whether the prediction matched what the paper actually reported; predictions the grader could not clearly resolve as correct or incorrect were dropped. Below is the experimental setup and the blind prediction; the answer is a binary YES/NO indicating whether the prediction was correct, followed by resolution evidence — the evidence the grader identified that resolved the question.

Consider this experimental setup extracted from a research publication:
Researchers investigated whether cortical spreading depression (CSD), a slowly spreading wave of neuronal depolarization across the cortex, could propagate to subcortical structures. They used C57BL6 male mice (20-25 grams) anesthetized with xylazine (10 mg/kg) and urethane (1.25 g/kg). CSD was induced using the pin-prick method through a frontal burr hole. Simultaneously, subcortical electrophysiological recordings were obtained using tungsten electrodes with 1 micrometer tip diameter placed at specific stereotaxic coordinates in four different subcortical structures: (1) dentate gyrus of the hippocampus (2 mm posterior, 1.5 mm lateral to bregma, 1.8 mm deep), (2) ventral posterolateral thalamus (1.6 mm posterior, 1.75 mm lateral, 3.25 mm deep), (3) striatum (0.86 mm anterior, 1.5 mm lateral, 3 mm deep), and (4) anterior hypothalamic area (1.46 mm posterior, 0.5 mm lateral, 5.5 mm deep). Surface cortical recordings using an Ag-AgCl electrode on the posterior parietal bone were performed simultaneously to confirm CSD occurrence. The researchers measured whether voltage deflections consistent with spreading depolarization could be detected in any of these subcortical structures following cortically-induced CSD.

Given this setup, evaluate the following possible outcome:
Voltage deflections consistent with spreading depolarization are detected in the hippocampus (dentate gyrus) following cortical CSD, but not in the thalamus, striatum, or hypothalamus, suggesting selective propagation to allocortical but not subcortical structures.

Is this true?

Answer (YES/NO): NO